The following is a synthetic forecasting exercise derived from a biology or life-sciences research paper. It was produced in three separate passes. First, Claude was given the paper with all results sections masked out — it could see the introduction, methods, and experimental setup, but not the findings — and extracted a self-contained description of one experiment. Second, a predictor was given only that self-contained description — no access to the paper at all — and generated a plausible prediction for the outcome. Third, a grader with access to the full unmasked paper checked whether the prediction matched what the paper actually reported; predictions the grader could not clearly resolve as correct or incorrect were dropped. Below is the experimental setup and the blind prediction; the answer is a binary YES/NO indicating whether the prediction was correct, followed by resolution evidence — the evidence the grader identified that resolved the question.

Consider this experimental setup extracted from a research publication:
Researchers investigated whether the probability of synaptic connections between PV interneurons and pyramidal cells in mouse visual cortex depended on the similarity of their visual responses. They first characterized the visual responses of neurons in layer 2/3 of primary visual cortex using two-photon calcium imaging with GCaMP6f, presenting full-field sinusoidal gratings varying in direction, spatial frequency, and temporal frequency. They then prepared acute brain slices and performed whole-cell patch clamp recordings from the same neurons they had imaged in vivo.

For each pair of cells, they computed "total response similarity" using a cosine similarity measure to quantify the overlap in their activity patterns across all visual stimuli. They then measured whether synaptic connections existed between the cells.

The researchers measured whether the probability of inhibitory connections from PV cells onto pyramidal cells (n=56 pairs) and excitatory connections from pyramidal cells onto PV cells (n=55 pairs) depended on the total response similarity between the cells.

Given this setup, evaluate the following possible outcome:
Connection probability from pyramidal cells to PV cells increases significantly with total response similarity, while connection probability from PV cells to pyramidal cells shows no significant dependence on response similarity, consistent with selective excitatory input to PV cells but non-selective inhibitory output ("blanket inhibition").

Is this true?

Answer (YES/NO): NO